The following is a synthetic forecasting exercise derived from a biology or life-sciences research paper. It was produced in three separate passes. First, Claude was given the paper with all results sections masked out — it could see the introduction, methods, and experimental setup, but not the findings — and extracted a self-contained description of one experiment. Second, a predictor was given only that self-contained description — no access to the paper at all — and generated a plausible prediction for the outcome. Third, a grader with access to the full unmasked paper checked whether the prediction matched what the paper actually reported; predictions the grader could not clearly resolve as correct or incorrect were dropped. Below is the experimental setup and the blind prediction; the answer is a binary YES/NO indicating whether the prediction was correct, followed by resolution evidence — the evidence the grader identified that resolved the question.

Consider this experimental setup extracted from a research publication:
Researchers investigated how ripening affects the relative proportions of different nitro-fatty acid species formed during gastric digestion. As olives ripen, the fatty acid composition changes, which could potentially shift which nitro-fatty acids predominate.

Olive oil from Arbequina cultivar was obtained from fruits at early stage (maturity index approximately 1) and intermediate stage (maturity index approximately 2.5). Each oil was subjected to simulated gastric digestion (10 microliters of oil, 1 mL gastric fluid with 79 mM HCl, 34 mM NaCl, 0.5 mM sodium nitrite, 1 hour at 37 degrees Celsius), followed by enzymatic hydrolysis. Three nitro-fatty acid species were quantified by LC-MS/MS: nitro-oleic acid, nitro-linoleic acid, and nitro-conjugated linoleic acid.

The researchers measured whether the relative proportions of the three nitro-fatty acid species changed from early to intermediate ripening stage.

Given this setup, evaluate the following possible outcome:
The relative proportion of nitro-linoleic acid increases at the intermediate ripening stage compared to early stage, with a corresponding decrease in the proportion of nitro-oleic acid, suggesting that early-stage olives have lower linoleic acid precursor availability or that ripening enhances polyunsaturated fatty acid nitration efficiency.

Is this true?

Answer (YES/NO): NO